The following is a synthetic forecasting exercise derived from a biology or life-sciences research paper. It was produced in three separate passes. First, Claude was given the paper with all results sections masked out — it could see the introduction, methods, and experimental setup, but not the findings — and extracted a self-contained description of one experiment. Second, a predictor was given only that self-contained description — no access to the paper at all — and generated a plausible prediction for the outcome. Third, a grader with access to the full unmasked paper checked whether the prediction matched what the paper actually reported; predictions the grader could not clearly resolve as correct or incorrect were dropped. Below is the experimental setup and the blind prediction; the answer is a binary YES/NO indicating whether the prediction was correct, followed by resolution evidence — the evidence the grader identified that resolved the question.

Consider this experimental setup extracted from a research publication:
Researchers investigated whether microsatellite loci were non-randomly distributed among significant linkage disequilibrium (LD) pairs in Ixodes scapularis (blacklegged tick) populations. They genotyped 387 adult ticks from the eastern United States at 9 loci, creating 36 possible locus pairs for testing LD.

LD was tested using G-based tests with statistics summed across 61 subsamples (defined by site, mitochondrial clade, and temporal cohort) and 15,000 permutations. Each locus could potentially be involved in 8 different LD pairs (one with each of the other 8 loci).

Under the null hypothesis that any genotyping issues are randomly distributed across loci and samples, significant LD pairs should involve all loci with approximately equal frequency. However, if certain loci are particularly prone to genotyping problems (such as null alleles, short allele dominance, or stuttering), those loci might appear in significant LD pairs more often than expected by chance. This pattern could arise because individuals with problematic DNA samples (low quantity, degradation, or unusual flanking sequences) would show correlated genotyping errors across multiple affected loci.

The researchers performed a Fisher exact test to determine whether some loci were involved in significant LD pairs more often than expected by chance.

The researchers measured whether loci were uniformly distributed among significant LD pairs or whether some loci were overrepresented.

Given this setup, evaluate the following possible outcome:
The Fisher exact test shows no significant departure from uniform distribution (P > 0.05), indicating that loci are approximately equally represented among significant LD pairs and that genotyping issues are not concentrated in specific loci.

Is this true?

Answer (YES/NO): YES